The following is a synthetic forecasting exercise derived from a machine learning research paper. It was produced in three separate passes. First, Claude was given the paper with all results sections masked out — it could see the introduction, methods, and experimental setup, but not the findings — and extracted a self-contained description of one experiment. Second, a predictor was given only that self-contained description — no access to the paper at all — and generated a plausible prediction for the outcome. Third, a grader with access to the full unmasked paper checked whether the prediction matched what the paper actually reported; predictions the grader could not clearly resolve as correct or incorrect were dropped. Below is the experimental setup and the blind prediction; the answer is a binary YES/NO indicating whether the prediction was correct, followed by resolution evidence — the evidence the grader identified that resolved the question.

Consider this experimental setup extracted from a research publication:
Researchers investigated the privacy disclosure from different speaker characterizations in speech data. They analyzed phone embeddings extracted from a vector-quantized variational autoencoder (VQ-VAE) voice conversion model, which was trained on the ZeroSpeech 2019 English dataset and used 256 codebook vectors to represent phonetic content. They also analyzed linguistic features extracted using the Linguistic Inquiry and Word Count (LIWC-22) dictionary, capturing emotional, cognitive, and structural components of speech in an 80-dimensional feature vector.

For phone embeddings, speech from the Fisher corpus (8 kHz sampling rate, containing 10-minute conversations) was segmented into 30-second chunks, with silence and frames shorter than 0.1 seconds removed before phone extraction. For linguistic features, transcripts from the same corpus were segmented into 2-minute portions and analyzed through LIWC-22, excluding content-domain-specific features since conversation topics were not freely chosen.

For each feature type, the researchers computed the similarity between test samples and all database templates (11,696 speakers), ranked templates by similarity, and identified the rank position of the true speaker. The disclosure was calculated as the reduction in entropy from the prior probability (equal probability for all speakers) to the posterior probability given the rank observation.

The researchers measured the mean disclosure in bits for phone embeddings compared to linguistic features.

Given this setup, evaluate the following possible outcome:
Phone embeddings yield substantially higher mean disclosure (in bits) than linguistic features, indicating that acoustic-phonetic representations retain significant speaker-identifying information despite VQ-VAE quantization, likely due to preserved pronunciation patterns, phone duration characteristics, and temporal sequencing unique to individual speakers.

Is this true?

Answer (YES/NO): YES